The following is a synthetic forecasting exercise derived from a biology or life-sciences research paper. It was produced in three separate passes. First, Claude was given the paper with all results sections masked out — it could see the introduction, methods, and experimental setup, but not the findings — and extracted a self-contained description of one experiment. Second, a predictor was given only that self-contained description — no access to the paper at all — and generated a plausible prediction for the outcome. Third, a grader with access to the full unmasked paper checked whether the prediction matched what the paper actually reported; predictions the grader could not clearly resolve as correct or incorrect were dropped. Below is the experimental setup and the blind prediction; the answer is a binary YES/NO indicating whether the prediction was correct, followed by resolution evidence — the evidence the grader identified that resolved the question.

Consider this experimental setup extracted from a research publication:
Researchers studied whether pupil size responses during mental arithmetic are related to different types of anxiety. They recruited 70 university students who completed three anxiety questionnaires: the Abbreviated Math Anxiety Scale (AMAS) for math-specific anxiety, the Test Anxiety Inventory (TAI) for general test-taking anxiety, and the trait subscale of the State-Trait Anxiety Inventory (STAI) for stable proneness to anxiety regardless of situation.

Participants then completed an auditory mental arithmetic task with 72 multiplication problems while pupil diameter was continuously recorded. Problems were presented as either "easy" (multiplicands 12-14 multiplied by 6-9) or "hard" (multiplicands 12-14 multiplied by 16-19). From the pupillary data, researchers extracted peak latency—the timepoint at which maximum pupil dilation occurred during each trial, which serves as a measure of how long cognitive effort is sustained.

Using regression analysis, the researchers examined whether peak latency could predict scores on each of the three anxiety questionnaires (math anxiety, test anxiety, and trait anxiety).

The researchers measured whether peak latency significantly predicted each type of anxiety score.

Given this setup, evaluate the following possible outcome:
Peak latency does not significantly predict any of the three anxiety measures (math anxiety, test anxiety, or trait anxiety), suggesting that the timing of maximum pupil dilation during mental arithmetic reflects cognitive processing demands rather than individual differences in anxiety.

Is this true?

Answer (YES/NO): NO